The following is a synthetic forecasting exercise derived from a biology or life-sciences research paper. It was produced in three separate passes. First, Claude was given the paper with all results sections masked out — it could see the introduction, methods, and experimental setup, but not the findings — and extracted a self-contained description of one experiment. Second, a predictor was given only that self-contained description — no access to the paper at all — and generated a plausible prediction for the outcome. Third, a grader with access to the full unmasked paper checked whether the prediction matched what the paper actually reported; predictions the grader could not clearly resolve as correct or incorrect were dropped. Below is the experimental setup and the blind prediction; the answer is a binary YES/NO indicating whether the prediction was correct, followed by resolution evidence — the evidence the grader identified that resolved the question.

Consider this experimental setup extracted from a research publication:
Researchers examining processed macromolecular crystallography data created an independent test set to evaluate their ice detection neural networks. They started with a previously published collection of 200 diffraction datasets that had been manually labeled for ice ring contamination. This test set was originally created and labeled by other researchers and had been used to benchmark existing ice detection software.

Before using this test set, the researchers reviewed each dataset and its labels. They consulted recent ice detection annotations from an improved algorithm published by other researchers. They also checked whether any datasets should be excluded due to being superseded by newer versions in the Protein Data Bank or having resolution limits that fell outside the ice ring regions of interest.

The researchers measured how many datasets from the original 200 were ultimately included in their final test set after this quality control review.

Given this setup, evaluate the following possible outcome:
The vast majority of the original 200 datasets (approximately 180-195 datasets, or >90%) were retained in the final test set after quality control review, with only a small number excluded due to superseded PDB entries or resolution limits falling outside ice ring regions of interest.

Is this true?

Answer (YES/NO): YES